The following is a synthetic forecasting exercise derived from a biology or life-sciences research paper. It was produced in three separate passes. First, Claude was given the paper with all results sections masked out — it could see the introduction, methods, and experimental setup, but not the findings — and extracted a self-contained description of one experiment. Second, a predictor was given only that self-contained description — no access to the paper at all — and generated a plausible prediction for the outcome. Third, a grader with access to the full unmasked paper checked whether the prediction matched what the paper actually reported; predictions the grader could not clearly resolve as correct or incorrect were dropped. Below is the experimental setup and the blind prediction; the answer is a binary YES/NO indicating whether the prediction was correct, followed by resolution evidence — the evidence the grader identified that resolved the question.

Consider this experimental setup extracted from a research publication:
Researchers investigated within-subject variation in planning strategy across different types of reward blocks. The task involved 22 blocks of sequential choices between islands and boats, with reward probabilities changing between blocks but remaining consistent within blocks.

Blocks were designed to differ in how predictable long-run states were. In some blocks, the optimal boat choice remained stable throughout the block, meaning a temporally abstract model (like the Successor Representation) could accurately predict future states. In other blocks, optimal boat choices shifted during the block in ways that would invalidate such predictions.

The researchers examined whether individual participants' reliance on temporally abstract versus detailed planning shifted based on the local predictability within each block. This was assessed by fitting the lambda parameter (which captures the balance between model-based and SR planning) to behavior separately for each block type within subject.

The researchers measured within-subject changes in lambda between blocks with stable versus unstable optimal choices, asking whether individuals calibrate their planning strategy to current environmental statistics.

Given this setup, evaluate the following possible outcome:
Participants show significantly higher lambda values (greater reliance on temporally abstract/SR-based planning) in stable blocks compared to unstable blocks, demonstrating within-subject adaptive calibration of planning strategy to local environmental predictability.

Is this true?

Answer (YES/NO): YES